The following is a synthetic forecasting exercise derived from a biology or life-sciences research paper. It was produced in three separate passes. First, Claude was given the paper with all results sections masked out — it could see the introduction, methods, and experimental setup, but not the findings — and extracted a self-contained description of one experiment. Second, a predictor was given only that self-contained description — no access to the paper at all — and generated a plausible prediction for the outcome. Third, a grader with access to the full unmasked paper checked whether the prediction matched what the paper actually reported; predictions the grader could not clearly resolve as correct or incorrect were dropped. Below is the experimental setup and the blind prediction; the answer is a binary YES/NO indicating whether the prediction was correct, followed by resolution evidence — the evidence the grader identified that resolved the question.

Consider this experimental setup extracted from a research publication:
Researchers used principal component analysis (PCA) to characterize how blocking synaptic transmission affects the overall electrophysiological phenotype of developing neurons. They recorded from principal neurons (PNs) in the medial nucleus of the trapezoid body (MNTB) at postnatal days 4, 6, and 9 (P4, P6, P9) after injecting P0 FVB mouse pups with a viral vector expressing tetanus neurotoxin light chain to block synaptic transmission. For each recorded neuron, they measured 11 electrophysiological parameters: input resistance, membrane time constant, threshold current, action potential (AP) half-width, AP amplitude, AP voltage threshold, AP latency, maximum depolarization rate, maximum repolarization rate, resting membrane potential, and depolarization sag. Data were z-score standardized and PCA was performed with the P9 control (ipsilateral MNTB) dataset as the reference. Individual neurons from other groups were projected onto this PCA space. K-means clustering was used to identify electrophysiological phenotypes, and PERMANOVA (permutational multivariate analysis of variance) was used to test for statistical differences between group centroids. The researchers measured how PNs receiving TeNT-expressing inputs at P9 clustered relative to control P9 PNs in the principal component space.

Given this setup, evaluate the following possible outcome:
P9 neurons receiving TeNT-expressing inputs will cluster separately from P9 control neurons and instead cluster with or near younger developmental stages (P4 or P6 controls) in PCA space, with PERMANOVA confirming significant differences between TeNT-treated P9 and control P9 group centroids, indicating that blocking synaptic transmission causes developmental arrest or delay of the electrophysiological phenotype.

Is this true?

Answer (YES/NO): NO